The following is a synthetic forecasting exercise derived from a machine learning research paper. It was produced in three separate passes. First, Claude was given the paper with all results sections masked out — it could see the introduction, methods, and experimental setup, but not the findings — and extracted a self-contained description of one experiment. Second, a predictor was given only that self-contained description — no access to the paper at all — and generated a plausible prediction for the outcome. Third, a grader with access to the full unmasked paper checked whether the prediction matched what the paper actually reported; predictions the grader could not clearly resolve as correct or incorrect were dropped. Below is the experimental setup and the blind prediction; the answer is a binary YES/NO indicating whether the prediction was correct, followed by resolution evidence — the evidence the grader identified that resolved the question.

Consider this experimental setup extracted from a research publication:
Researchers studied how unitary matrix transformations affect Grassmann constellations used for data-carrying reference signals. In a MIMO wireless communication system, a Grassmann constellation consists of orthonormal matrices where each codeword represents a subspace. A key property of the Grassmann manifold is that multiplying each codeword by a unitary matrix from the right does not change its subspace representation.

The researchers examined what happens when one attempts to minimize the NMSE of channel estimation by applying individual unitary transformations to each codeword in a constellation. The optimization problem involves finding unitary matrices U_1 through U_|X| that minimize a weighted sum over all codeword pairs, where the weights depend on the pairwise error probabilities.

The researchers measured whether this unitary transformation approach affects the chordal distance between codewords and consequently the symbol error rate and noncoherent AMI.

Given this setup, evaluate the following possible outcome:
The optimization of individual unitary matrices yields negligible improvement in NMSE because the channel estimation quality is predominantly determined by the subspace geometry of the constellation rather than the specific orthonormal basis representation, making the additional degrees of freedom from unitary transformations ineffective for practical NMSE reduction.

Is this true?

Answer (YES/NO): NO